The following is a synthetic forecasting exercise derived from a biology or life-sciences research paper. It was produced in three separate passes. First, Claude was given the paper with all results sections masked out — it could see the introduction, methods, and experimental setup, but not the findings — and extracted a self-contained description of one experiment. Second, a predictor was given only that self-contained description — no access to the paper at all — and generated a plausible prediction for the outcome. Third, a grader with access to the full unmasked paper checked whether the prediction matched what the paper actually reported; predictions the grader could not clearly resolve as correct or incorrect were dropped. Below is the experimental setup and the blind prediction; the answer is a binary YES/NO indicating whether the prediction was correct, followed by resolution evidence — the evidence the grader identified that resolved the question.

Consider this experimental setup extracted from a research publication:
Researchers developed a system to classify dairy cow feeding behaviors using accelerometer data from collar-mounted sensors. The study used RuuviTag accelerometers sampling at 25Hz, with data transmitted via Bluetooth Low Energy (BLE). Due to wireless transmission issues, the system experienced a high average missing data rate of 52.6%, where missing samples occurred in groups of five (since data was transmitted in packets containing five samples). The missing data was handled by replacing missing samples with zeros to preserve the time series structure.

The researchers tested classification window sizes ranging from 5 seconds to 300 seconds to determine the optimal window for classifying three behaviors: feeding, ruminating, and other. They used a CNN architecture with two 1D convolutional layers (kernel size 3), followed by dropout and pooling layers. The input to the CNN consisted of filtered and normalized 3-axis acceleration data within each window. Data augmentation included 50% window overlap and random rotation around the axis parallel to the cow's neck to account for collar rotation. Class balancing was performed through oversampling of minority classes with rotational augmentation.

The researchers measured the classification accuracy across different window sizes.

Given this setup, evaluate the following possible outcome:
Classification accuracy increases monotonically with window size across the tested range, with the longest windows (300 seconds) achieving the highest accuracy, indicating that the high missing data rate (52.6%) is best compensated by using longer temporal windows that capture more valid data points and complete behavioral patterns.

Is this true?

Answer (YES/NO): NO